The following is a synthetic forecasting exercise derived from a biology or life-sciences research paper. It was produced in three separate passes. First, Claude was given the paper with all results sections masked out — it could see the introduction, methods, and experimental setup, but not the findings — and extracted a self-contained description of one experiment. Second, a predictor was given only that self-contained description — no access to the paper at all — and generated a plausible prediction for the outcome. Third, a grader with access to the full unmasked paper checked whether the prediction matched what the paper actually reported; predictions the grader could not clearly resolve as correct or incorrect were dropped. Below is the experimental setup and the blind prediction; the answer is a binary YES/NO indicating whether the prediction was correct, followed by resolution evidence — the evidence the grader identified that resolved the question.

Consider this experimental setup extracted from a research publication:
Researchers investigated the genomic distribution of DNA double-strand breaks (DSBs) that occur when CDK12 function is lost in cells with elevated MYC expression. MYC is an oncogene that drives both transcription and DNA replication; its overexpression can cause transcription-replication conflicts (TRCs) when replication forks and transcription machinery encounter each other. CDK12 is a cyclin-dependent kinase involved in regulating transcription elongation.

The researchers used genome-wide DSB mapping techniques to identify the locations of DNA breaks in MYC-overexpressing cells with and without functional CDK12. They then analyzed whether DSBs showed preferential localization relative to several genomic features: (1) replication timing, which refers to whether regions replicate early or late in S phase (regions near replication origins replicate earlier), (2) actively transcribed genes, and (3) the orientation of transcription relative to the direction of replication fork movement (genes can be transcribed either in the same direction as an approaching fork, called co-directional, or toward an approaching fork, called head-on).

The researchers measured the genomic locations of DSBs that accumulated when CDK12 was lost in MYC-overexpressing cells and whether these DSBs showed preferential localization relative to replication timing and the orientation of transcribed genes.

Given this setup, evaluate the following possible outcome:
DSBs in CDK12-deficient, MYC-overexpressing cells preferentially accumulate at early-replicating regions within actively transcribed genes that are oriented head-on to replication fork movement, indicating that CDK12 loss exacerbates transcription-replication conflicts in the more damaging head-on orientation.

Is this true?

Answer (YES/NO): NO